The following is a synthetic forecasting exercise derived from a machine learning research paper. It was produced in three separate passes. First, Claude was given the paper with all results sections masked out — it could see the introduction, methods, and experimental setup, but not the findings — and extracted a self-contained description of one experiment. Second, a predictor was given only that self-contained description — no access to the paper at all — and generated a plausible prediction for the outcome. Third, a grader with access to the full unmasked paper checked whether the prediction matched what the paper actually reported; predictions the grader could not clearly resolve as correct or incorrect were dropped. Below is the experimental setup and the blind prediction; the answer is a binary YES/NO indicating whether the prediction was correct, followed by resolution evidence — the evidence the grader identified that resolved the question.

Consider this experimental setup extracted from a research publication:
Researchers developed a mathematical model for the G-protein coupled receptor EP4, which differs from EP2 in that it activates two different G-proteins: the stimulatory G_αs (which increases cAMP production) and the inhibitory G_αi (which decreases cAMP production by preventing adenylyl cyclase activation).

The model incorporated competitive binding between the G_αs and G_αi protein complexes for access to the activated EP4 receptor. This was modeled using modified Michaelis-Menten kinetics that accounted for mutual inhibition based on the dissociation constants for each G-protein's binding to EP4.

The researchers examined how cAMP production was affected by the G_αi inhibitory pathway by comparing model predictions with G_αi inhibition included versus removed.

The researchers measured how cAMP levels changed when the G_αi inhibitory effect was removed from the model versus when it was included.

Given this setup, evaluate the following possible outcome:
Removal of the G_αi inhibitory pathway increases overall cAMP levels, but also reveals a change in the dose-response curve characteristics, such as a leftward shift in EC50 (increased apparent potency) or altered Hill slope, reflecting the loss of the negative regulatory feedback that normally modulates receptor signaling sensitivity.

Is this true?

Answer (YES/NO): NO